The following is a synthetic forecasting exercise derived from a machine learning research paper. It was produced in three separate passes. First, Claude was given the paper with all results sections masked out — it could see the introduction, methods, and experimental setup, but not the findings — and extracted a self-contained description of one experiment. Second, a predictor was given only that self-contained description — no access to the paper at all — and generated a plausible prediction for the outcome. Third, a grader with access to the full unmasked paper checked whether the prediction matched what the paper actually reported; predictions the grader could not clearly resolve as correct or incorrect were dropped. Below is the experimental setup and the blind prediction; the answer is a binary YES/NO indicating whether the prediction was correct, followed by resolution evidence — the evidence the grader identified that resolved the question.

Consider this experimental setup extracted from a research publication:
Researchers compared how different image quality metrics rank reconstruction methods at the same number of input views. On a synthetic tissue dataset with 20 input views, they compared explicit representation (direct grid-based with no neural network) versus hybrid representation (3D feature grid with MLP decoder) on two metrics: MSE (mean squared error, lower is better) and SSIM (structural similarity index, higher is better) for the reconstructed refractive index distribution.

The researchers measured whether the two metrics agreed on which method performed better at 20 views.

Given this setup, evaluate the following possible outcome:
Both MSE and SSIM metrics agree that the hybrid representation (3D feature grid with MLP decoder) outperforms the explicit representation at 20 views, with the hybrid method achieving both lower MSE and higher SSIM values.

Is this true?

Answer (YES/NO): NO